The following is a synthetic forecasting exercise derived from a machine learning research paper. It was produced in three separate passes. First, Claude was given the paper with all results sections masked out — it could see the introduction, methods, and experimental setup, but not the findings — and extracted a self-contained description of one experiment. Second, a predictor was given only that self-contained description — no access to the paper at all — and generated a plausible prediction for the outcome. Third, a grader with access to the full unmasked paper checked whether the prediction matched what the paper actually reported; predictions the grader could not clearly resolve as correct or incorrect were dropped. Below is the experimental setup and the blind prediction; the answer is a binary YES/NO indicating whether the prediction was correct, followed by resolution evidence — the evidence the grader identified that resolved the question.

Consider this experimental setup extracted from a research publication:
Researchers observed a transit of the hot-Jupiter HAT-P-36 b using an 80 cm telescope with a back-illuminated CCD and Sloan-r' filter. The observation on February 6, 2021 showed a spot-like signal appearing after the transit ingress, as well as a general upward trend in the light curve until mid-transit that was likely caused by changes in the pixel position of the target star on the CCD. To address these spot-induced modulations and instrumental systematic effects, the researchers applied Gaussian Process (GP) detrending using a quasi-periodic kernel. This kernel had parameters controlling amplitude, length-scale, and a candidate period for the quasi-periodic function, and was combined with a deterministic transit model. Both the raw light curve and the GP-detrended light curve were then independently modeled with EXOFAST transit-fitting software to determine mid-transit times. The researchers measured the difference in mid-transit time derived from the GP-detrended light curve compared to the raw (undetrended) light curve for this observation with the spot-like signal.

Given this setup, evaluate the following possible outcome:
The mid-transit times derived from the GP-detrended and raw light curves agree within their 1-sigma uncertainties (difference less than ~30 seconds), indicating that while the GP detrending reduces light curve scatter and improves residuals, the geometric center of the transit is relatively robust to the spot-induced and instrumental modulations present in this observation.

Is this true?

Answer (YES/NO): NO